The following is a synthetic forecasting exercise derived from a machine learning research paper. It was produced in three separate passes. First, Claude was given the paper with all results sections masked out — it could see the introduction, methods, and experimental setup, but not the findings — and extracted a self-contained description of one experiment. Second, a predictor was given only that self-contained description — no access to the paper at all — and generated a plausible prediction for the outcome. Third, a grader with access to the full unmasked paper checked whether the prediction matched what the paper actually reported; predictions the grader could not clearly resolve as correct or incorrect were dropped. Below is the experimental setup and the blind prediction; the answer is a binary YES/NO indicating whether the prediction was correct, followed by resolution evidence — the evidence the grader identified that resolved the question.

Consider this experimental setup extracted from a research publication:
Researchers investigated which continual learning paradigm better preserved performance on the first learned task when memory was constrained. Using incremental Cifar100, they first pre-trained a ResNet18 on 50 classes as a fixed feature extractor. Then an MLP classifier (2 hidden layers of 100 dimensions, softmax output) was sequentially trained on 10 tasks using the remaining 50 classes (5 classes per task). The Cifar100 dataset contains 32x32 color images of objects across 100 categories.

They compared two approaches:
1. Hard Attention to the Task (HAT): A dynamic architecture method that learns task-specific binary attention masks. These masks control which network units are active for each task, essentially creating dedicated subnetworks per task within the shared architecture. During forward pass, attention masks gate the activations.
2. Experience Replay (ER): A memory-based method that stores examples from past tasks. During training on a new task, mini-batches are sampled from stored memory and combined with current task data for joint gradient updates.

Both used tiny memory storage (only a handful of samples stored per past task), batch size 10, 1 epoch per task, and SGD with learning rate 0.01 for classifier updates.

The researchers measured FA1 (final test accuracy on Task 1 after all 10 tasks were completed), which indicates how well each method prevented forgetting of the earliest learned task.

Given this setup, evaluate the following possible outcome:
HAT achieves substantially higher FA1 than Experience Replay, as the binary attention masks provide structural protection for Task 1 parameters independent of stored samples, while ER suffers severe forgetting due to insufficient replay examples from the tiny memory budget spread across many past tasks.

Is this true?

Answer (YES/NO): NO